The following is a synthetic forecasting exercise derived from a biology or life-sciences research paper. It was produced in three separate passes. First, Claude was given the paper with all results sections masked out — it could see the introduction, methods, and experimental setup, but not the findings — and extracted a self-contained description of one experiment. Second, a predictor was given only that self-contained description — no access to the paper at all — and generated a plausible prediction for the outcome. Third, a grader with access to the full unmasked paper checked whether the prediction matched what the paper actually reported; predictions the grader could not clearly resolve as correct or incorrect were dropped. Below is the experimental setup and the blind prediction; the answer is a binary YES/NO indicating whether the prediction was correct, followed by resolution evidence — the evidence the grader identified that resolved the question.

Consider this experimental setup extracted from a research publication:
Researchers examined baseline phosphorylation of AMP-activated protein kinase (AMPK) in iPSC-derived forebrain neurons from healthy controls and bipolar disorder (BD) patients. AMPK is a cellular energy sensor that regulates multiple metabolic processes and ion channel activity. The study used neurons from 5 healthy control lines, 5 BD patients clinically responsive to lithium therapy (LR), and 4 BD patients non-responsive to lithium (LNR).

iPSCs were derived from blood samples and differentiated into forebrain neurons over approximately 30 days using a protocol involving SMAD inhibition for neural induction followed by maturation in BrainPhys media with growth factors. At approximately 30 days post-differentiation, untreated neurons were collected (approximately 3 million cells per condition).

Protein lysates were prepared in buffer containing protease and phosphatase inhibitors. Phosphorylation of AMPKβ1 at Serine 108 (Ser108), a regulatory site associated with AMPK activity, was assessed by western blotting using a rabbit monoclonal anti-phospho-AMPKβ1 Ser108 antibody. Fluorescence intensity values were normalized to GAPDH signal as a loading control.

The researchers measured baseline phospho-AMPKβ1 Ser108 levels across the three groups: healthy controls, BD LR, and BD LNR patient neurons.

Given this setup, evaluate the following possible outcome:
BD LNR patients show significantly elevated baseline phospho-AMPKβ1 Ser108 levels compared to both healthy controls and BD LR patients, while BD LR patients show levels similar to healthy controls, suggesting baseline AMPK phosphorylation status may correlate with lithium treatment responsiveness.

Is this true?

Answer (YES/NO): NO